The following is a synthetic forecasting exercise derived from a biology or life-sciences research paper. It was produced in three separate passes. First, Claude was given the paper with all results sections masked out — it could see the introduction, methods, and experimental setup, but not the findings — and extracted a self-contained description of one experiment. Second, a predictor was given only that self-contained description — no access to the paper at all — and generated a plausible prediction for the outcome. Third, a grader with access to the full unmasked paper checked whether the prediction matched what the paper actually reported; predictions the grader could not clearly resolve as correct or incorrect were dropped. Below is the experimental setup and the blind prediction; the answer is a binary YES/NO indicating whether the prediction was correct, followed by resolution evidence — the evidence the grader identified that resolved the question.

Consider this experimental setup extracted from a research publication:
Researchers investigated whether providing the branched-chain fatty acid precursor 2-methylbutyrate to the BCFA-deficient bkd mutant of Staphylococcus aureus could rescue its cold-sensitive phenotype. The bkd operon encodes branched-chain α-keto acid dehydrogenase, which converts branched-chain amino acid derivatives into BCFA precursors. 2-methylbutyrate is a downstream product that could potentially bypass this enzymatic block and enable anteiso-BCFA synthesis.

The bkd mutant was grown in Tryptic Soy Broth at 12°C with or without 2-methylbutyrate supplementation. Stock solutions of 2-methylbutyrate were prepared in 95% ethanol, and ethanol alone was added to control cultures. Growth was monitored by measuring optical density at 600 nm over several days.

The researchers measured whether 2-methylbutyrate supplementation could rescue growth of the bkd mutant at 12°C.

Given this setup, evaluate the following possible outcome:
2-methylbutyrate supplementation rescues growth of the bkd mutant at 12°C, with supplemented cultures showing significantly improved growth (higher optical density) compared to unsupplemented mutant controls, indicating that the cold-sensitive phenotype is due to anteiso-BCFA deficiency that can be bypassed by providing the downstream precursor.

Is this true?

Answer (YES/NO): NO